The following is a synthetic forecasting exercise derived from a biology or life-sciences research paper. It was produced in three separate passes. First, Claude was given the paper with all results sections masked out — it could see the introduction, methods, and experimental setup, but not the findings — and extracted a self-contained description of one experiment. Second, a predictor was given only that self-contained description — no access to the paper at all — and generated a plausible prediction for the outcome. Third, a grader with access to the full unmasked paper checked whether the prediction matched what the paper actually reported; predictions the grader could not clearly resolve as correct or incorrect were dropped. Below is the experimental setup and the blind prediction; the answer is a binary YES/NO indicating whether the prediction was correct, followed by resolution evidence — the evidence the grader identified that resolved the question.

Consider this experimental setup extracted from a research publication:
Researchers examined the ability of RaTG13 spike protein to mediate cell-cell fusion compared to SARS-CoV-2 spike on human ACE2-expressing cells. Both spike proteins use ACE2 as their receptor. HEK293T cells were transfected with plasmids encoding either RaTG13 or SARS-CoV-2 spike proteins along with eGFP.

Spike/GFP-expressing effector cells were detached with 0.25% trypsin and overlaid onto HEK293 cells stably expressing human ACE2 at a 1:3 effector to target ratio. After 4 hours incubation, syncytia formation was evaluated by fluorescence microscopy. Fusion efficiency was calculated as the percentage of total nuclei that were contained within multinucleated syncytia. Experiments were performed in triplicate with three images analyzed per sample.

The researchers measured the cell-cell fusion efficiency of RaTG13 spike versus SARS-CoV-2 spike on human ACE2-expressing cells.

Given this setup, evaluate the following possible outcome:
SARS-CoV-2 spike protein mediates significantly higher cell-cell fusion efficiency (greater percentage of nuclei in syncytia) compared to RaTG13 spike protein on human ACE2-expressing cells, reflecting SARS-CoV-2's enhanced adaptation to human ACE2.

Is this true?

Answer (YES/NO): YES